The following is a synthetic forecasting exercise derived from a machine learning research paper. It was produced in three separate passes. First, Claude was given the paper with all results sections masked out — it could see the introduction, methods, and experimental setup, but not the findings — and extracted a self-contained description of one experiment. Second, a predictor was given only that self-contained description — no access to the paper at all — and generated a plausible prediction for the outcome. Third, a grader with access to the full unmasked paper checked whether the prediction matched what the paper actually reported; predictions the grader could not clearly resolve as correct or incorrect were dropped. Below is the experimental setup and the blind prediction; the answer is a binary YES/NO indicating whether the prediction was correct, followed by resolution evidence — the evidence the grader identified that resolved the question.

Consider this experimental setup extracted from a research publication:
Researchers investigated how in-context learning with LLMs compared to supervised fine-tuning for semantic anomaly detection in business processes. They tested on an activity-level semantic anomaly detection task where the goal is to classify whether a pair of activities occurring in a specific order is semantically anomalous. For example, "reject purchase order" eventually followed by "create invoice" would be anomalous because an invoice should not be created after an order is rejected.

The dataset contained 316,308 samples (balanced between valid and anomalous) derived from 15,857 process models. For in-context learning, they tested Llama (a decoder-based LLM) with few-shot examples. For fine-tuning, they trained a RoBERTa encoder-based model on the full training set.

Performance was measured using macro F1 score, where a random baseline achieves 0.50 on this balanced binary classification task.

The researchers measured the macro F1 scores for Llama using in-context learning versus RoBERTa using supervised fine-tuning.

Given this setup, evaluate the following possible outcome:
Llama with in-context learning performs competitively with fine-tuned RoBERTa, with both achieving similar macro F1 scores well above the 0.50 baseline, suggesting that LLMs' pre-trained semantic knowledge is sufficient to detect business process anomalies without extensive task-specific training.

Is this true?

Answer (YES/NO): NO